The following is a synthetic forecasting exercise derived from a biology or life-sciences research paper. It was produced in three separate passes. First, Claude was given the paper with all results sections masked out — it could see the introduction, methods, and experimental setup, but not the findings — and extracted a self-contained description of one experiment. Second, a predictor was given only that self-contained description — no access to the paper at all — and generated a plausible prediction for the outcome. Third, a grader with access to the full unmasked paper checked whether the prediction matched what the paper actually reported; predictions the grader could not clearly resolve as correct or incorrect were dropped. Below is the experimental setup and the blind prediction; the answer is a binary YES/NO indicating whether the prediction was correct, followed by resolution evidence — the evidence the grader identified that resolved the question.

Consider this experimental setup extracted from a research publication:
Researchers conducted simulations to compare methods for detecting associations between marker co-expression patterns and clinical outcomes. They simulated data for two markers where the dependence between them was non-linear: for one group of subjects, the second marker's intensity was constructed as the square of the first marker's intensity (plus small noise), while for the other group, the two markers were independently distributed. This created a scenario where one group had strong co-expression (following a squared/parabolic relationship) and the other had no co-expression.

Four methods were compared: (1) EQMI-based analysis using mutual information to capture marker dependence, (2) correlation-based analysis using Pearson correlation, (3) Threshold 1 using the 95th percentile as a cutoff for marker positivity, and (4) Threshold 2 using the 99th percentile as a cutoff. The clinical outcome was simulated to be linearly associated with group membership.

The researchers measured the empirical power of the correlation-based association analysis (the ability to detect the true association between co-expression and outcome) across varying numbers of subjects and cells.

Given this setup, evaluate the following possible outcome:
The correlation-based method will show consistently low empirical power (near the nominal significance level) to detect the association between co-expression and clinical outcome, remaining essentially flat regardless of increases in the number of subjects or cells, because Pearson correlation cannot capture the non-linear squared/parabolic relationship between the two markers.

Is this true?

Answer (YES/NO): YES